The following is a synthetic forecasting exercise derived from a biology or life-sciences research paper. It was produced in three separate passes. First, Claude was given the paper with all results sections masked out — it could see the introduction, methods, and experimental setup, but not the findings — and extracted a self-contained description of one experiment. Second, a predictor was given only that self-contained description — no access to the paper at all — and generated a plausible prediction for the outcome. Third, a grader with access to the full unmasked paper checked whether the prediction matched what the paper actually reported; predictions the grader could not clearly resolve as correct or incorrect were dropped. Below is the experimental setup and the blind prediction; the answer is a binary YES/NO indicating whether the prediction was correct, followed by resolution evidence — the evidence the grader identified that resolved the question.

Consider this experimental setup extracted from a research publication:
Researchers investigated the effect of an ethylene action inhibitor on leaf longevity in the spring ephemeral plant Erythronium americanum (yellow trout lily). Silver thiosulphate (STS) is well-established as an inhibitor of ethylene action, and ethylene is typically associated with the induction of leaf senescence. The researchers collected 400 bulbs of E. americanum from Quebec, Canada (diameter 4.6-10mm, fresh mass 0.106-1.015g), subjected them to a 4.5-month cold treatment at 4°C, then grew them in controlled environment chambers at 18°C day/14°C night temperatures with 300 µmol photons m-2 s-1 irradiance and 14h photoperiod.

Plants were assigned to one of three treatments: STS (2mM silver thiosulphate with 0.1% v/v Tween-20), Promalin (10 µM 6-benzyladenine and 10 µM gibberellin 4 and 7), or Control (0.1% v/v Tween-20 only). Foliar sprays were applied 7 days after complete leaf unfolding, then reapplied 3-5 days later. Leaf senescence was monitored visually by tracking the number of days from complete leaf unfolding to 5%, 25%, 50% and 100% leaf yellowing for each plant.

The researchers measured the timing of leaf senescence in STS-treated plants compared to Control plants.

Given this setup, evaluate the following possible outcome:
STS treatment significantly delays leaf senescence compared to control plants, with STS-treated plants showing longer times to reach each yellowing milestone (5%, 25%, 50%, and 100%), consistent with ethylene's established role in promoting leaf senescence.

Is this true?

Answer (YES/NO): NO